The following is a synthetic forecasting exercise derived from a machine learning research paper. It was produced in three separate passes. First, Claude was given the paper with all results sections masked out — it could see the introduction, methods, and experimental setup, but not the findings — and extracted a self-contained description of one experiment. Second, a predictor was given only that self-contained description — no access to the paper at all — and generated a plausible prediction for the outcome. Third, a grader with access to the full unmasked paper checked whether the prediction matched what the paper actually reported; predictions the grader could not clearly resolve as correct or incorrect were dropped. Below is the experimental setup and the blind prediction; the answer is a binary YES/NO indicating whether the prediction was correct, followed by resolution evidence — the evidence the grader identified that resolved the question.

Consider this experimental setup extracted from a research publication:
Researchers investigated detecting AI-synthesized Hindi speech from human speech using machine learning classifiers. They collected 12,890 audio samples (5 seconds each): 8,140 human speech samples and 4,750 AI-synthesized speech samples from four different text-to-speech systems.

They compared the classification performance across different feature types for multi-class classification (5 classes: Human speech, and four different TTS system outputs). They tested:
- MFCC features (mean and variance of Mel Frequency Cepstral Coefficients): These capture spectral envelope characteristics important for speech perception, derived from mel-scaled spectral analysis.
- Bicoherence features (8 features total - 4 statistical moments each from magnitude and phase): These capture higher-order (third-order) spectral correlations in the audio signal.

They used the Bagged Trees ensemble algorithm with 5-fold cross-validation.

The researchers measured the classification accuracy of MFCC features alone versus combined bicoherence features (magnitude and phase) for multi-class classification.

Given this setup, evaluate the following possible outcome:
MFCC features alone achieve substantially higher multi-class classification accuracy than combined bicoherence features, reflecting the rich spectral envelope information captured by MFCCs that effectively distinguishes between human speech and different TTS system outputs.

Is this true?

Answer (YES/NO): YES